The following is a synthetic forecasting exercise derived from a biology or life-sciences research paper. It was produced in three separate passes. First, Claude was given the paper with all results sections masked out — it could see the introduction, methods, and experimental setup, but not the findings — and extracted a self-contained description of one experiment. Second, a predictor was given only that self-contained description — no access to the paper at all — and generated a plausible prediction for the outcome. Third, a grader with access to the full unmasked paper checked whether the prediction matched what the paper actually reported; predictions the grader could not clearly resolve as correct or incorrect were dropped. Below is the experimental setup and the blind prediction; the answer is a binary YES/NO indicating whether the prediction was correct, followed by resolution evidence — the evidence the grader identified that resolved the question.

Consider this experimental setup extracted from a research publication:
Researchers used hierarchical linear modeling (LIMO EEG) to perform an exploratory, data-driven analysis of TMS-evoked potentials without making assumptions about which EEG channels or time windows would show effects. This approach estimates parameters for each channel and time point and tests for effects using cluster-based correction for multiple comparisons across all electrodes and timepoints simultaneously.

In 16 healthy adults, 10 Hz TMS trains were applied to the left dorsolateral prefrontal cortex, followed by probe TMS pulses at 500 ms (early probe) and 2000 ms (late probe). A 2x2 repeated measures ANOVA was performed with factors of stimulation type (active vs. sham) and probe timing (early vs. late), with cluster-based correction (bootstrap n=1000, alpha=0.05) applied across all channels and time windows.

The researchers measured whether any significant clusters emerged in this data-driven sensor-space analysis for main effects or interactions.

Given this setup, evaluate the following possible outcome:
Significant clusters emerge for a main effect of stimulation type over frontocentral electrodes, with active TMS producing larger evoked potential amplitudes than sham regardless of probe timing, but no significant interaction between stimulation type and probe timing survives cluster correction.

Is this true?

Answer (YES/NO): NO